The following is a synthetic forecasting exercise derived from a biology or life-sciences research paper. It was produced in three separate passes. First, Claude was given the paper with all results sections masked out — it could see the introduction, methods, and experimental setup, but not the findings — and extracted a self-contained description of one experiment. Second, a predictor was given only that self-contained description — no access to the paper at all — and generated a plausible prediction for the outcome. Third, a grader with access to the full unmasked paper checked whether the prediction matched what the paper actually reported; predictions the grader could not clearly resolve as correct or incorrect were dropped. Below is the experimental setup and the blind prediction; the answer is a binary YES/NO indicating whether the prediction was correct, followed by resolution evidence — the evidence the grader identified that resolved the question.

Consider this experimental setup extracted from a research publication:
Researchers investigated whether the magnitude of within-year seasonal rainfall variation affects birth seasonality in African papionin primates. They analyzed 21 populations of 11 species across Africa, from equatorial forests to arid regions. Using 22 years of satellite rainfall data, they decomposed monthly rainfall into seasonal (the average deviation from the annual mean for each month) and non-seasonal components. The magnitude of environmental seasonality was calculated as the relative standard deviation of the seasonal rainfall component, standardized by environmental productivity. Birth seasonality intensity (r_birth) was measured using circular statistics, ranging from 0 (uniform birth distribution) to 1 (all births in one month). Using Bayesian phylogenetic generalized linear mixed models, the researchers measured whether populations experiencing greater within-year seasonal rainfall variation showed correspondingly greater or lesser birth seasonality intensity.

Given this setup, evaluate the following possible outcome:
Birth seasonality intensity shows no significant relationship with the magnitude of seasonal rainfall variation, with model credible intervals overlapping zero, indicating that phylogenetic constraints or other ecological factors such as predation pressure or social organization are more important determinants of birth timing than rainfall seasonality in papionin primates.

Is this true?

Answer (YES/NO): NO